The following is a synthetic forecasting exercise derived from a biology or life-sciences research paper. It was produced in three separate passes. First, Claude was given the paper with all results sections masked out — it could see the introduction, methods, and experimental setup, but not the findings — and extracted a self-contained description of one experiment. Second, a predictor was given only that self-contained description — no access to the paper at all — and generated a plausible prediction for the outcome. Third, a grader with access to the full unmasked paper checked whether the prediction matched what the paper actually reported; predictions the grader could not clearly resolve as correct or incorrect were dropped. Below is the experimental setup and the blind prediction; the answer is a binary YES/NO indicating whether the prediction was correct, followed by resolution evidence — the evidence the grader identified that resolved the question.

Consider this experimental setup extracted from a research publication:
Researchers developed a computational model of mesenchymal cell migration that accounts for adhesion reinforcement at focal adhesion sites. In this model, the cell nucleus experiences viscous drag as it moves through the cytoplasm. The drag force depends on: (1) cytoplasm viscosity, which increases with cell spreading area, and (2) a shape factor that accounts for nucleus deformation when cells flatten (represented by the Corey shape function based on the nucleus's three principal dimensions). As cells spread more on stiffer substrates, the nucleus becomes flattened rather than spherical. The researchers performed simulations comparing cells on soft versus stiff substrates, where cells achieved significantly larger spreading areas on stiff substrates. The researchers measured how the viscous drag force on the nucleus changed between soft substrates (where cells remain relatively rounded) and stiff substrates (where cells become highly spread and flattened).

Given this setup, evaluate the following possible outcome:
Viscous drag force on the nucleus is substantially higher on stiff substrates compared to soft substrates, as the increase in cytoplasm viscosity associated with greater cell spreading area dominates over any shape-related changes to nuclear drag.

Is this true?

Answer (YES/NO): YES